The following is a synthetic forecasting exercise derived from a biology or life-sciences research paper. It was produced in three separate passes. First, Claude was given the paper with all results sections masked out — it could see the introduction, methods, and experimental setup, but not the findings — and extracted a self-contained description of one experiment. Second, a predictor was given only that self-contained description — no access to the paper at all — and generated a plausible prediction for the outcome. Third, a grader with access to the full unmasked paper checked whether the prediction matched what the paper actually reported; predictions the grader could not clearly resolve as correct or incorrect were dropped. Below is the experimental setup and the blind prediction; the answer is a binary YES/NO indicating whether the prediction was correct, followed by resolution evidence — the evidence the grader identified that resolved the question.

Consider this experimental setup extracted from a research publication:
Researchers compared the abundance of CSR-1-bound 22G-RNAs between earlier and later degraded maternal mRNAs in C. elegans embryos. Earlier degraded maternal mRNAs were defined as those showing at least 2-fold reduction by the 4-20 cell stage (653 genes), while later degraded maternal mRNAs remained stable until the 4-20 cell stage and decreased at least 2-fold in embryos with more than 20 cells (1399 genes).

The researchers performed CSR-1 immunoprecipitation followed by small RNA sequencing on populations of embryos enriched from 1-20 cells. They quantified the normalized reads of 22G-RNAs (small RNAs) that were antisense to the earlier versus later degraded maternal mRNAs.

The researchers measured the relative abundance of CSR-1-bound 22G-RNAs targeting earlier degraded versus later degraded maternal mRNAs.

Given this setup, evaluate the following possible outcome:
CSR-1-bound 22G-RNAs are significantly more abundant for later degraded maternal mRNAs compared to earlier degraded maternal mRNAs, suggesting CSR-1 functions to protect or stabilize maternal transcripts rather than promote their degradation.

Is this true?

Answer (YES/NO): NO